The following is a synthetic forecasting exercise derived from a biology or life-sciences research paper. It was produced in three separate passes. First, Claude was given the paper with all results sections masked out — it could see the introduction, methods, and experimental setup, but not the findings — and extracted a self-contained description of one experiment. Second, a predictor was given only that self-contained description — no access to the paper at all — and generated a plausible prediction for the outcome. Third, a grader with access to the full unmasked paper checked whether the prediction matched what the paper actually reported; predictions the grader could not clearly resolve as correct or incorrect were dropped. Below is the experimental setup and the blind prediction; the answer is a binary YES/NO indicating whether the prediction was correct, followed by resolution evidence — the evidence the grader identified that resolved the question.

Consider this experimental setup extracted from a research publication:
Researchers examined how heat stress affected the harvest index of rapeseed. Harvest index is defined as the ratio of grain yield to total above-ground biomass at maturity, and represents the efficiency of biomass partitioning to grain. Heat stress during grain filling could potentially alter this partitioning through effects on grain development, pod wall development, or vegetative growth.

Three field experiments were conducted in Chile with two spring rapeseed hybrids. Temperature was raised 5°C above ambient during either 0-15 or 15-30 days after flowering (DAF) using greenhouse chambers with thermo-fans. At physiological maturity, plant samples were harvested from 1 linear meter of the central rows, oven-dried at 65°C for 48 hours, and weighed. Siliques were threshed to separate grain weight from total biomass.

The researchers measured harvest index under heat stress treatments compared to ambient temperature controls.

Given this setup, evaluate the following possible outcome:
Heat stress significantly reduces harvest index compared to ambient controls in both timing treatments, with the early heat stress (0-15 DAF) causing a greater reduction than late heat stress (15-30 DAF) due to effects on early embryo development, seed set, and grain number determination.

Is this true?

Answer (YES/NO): NO